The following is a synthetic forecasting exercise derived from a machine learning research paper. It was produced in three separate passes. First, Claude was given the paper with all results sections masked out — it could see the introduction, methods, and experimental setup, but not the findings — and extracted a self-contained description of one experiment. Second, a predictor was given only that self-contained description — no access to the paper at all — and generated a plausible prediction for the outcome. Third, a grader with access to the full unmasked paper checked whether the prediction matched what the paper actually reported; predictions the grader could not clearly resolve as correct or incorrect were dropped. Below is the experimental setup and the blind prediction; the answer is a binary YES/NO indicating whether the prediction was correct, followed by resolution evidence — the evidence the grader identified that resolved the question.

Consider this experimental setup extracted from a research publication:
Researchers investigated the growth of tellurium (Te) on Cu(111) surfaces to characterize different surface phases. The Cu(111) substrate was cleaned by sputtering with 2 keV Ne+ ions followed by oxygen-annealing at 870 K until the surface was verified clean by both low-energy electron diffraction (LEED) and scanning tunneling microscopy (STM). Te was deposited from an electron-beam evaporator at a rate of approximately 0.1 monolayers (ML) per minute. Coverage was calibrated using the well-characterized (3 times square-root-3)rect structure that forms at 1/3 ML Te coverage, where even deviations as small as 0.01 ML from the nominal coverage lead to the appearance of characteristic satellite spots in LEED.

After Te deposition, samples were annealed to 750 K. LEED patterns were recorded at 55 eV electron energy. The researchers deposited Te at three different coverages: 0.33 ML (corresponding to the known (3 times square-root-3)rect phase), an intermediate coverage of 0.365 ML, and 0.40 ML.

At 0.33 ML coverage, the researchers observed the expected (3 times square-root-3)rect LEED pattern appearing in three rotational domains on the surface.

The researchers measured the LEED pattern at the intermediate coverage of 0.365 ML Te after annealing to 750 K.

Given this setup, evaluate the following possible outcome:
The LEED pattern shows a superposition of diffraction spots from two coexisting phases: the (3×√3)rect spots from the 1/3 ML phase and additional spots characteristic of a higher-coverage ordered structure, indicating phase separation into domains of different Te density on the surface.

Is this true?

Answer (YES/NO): YES